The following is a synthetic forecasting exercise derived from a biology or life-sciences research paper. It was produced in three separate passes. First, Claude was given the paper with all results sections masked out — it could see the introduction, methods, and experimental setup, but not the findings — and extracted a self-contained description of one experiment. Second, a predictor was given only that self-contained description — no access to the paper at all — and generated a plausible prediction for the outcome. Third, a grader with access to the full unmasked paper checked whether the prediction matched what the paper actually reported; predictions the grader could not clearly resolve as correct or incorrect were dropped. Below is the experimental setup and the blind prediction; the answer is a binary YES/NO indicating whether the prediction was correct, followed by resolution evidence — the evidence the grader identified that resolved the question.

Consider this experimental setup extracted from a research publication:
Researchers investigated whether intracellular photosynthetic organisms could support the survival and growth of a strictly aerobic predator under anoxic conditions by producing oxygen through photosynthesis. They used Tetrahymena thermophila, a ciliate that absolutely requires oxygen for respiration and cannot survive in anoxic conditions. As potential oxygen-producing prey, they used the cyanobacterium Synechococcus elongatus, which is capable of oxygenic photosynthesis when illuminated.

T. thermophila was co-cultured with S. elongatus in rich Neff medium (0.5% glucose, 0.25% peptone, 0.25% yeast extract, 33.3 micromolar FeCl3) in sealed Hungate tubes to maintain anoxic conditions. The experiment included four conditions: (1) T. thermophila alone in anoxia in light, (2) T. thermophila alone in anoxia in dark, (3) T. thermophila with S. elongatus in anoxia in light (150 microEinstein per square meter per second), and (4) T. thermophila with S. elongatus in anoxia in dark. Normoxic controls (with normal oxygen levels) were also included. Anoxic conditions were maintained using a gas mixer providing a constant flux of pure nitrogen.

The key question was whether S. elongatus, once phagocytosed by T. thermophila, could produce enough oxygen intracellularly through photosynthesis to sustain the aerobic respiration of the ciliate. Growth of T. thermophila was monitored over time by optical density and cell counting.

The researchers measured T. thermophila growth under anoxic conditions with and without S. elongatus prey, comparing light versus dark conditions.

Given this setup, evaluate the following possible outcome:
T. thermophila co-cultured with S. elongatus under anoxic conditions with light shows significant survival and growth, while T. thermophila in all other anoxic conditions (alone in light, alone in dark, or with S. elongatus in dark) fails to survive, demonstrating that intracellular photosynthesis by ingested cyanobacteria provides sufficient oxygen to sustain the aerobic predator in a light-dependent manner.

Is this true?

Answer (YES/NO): YES